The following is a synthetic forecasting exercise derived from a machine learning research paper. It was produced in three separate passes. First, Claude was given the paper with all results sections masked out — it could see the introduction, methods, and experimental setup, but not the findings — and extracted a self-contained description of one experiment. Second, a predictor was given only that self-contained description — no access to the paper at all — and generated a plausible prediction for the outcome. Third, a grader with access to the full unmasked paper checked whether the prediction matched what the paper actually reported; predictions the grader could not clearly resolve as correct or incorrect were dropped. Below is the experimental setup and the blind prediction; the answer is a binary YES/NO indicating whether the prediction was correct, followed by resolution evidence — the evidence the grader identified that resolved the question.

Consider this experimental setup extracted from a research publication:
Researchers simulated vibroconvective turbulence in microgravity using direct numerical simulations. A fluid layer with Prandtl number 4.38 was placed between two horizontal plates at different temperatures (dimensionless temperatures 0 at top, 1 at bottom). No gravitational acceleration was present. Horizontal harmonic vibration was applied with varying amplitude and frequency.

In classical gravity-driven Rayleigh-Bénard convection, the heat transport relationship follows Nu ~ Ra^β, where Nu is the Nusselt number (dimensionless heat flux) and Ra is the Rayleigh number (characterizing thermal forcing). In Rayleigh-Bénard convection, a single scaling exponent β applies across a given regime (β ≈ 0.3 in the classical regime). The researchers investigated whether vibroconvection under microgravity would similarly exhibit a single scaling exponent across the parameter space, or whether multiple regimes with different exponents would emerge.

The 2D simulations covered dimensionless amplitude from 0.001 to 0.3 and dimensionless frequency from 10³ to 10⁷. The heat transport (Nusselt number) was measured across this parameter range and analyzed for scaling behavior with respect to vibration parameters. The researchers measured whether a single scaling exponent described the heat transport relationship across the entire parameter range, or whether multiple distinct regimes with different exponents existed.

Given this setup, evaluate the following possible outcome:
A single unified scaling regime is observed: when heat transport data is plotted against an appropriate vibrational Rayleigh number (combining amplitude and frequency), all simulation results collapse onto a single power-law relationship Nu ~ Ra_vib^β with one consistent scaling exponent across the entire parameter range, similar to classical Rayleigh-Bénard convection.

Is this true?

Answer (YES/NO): NO